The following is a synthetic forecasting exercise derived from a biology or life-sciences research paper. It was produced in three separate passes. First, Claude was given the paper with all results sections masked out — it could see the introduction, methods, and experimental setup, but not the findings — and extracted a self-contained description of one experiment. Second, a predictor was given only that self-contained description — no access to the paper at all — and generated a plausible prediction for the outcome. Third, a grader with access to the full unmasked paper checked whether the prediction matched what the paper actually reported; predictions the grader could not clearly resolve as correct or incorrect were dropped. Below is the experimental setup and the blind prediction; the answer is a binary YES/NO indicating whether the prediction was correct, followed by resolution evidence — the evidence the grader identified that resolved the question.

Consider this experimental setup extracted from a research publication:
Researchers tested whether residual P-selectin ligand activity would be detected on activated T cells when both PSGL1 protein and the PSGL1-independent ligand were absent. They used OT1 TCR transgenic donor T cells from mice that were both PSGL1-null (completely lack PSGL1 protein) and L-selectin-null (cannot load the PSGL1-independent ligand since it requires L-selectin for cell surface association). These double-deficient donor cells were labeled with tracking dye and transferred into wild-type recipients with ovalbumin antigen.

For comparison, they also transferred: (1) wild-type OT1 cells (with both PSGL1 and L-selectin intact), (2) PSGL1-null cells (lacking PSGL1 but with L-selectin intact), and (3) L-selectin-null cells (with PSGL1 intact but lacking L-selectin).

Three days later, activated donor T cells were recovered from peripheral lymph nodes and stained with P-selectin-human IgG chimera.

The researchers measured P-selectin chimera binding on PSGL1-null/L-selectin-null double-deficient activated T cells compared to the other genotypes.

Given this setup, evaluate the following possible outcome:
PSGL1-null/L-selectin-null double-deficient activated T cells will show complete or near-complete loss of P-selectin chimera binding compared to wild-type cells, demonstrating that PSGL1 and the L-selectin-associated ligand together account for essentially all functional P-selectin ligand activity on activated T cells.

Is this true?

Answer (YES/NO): YES